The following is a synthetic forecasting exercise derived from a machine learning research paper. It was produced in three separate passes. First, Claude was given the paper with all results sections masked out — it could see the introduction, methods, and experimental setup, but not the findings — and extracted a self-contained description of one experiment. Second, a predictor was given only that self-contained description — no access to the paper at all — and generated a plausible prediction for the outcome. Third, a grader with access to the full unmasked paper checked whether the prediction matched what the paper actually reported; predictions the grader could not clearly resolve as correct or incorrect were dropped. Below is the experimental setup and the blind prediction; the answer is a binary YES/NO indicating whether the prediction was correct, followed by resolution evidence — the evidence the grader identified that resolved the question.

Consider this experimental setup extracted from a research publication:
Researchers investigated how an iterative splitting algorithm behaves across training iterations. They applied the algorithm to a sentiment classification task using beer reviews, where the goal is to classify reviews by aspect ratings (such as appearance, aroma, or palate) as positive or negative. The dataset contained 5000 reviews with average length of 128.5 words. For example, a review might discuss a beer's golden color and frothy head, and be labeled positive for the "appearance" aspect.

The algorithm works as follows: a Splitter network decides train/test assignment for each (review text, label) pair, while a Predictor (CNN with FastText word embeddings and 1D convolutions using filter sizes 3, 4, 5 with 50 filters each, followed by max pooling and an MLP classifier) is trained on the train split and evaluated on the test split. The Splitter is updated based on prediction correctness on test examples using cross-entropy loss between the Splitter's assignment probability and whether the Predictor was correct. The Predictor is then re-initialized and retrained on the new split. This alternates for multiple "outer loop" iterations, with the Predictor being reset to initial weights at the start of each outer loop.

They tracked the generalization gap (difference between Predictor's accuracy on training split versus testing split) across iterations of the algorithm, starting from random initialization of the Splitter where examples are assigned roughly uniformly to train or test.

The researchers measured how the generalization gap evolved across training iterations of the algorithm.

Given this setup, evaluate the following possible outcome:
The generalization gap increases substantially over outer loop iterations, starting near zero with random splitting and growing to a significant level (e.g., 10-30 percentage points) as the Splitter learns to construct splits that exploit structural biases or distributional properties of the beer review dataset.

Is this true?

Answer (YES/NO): YES